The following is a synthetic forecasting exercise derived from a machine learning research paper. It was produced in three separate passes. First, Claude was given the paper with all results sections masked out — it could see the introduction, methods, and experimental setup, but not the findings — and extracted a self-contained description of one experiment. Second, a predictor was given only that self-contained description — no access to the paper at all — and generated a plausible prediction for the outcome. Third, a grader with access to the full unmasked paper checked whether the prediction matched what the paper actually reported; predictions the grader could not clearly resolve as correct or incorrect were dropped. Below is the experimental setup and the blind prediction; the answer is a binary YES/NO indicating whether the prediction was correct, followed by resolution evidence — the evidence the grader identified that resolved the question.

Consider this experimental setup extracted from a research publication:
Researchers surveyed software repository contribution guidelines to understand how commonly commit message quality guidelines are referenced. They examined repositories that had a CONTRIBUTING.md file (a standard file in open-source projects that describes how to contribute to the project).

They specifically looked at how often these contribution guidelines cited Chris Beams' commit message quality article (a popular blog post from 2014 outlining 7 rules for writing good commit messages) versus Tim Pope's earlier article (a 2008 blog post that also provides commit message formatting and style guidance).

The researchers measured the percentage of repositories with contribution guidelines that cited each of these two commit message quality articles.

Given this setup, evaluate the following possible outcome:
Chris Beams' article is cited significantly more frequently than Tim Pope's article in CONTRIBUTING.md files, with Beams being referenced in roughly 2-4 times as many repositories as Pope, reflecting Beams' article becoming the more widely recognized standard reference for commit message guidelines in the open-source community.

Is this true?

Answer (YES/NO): NO